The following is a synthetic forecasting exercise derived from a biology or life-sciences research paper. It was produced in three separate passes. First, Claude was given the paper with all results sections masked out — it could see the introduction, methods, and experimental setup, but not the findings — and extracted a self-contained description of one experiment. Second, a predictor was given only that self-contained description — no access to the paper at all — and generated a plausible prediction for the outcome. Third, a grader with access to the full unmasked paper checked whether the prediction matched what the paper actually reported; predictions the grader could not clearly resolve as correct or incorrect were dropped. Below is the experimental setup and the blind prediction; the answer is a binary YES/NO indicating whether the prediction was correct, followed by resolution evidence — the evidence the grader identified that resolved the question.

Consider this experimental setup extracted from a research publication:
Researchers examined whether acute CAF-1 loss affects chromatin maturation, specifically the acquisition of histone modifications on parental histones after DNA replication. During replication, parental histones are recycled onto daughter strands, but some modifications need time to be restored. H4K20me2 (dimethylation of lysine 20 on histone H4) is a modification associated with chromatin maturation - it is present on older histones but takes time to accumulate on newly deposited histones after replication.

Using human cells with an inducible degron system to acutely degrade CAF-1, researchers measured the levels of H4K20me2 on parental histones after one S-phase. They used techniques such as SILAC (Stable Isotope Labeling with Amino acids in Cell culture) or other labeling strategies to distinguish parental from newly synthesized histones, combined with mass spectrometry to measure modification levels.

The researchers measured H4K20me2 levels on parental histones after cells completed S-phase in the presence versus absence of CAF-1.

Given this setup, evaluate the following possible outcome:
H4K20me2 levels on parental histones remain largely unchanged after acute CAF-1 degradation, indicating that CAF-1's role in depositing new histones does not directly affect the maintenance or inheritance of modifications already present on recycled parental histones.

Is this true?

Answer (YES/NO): NO